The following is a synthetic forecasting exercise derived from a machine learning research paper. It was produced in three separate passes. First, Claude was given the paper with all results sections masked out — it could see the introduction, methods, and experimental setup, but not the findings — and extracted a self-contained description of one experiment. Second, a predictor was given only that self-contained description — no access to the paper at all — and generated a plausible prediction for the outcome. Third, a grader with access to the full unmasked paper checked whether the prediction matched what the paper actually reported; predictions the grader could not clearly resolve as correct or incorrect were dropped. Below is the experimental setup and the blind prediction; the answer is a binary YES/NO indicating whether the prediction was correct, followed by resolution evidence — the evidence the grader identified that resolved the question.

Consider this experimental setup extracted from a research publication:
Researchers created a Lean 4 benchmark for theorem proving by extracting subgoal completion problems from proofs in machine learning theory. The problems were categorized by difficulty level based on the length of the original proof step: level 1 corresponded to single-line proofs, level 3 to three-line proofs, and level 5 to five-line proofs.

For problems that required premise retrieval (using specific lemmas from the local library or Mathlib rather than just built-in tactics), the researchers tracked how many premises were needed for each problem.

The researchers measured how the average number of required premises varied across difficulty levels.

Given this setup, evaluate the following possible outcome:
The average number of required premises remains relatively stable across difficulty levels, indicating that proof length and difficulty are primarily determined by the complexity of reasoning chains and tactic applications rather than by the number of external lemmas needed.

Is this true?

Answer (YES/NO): NO